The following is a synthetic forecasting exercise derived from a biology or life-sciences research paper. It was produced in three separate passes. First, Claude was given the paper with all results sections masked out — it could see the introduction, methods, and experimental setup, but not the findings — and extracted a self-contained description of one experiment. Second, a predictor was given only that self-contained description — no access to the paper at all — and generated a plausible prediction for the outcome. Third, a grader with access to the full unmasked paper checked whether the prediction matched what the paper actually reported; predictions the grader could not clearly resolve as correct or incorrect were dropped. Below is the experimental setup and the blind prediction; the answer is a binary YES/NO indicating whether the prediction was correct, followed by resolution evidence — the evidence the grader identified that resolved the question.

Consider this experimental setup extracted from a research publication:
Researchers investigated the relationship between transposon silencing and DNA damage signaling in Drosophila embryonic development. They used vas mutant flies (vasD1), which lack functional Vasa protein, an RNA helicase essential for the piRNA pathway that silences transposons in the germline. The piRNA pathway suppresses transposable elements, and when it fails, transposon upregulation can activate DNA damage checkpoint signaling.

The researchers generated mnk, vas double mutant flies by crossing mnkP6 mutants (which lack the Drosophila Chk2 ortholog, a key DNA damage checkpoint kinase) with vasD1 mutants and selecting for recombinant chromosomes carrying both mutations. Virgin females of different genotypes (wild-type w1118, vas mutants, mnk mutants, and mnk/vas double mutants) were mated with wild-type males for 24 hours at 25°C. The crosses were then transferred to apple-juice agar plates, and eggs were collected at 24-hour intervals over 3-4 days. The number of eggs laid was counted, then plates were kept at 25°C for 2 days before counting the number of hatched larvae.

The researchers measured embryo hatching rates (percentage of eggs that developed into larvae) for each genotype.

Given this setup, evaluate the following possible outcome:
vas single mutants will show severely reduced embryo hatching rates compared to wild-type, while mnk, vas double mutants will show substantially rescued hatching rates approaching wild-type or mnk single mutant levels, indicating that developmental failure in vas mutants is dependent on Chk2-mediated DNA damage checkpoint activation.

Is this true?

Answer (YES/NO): NO